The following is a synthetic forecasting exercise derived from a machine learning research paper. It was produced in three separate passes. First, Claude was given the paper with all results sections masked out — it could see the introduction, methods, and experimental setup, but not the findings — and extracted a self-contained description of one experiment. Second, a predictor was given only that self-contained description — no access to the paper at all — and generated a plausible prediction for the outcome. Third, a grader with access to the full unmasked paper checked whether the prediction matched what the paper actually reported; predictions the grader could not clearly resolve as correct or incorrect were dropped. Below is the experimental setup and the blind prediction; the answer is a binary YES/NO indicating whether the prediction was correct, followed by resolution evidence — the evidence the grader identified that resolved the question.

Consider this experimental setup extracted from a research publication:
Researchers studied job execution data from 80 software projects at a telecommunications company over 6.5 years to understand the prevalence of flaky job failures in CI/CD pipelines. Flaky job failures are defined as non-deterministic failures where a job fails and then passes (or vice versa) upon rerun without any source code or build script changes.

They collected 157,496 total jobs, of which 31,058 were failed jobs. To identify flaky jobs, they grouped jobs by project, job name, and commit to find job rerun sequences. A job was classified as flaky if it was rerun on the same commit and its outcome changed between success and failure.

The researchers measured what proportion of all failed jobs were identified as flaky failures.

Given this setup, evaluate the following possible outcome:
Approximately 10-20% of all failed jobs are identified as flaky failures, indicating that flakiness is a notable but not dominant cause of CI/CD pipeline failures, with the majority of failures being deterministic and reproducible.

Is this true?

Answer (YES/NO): NO